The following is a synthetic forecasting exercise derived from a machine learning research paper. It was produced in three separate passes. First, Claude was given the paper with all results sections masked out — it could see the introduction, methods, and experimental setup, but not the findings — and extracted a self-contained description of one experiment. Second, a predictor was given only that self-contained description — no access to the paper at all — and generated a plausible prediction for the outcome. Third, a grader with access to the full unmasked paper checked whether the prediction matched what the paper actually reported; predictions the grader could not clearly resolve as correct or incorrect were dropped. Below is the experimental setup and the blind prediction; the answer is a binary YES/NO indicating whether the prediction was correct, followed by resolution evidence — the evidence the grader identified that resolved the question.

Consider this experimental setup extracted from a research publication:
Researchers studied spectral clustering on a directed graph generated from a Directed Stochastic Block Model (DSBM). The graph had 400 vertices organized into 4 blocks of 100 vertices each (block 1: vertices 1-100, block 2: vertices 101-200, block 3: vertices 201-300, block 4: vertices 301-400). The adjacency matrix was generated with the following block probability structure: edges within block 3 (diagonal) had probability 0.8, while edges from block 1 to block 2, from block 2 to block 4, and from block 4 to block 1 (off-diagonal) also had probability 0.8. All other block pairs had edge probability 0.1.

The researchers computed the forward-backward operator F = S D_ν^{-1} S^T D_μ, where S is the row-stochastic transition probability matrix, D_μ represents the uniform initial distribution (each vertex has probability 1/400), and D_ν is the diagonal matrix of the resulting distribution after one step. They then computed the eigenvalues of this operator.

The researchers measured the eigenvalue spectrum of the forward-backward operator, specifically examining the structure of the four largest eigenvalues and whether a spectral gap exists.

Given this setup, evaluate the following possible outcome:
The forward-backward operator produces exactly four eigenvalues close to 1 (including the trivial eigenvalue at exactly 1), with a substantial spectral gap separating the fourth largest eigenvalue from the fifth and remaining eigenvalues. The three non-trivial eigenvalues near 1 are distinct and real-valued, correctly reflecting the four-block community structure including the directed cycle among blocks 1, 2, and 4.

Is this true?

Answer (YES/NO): YES